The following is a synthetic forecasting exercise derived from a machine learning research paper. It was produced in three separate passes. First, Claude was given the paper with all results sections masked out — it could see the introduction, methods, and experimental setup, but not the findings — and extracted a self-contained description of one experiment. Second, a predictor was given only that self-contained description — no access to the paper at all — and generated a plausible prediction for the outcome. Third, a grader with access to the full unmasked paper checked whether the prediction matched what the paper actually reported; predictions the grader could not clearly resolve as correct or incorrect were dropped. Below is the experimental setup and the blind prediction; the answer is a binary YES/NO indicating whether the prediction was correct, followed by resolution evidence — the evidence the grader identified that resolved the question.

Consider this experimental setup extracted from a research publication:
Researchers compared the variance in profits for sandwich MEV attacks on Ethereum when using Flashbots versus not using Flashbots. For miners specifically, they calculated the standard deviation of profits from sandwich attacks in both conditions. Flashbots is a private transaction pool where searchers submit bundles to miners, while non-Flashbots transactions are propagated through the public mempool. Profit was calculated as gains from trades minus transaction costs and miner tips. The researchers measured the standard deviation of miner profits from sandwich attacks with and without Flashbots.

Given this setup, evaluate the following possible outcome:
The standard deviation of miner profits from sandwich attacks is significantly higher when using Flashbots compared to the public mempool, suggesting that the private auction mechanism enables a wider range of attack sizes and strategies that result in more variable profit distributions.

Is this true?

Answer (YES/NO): YES